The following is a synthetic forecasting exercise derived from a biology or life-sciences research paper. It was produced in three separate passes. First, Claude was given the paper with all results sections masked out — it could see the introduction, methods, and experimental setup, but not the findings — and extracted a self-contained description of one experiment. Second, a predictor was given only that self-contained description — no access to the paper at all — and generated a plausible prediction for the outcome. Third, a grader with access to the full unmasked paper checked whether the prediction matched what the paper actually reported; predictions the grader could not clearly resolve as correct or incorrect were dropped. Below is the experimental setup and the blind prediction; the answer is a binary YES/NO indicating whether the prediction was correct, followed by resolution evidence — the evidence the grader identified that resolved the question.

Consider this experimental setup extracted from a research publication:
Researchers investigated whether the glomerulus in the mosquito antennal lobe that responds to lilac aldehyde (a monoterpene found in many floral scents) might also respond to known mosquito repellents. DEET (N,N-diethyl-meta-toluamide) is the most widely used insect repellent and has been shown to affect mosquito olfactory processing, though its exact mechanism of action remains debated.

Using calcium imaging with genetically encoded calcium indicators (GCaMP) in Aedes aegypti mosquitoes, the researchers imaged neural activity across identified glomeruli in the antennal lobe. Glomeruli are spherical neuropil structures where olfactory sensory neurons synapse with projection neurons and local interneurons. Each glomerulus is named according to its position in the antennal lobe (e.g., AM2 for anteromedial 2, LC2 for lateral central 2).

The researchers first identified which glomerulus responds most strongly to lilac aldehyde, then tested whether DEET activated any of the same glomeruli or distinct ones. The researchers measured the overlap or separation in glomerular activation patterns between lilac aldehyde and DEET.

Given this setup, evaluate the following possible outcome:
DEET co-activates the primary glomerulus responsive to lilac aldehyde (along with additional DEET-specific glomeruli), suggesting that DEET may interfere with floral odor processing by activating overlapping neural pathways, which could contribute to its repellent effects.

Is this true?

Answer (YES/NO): YES